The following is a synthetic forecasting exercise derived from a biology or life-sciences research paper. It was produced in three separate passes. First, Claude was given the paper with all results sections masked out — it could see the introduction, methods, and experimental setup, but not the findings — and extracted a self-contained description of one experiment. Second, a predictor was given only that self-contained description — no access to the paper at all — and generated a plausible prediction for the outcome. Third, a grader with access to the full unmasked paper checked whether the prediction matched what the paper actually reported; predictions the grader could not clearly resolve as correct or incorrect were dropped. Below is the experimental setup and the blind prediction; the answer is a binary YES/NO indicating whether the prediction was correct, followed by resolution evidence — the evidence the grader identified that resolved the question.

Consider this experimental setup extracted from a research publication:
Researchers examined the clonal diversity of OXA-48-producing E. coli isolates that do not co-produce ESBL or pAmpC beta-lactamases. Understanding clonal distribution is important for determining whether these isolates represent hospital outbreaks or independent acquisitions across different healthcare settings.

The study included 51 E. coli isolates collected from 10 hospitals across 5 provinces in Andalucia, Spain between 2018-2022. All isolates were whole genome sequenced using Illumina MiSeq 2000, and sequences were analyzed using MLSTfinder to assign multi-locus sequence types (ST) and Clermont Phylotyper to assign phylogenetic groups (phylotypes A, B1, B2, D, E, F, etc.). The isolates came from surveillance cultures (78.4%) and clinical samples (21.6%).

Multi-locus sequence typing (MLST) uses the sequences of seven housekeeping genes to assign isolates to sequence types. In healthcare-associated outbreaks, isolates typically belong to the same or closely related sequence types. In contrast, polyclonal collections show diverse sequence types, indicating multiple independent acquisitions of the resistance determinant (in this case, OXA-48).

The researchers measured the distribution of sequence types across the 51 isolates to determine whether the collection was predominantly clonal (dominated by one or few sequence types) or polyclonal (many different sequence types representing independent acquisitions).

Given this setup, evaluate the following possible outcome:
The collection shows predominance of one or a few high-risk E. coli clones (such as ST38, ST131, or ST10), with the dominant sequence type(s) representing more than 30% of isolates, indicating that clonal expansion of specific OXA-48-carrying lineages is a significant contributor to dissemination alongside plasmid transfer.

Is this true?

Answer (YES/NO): NO